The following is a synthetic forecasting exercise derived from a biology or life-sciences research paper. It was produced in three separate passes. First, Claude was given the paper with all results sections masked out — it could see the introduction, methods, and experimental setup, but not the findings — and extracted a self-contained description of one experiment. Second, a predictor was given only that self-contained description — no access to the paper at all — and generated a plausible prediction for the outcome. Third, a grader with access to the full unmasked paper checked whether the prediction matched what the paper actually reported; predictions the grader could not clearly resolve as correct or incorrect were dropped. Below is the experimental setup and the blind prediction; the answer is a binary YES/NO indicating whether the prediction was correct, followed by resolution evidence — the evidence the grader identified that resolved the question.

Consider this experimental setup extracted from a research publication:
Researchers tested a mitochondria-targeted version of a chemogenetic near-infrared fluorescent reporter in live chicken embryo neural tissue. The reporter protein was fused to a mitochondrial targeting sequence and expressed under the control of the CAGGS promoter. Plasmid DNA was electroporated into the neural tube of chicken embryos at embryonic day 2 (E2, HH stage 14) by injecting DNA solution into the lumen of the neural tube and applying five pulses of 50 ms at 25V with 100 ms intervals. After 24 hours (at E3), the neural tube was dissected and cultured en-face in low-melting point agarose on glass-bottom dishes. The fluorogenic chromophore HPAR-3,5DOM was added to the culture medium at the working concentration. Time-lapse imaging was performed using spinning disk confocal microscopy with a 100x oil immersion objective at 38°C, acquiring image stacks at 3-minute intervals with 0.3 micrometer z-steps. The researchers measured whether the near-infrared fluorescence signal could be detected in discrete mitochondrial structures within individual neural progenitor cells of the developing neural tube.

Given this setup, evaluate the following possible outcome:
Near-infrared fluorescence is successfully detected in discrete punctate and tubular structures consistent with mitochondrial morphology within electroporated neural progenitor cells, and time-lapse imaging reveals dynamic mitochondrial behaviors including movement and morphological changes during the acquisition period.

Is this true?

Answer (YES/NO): YES